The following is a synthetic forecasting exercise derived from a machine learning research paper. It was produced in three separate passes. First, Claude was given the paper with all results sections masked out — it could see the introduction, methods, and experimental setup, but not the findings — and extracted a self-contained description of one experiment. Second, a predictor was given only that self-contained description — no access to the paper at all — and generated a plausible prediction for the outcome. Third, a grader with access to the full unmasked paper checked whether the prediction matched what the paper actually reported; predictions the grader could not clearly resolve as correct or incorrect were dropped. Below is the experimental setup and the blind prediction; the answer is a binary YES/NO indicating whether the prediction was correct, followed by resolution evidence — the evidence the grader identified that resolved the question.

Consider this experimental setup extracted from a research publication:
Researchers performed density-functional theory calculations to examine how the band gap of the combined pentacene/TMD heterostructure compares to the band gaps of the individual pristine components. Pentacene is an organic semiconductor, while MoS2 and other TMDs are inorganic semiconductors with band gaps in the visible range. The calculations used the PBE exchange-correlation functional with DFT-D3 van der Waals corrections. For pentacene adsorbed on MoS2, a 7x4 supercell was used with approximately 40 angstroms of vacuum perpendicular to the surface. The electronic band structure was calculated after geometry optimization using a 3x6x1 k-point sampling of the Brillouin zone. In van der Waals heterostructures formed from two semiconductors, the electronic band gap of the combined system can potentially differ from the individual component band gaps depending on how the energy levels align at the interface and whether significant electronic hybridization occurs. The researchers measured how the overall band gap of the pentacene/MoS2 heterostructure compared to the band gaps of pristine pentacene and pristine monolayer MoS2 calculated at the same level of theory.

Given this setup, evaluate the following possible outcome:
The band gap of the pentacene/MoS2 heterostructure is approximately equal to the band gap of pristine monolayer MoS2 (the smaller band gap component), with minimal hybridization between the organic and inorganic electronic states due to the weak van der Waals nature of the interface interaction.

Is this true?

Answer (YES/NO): NO